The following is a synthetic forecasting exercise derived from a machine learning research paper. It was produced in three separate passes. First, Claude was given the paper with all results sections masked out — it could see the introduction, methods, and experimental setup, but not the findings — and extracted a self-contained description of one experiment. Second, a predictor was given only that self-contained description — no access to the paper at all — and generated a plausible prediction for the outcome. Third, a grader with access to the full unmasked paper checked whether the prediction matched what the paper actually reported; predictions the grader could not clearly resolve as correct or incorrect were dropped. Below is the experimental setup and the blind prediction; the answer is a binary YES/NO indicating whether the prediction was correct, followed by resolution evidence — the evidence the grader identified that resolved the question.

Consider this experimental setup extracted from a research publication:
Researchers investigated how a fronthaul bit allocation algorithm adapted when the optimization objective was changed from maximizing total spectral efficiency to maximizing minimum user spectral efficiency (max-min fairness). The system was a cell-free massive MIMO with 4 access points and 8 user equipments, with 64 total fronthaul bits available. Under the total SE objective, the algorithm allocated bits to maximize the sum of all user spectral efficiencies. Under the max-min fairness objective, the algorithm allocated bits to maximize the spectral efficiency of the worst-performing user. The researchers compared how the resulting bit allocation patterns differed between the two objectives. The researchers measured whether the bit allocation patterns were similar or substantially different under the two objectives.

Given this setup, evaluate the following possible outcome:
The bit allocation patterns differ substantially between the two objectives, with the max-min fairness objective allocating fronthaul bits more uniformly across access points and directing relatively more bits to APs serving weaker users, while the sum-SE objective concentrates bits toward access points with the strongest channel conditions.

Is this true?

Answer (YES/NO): NO